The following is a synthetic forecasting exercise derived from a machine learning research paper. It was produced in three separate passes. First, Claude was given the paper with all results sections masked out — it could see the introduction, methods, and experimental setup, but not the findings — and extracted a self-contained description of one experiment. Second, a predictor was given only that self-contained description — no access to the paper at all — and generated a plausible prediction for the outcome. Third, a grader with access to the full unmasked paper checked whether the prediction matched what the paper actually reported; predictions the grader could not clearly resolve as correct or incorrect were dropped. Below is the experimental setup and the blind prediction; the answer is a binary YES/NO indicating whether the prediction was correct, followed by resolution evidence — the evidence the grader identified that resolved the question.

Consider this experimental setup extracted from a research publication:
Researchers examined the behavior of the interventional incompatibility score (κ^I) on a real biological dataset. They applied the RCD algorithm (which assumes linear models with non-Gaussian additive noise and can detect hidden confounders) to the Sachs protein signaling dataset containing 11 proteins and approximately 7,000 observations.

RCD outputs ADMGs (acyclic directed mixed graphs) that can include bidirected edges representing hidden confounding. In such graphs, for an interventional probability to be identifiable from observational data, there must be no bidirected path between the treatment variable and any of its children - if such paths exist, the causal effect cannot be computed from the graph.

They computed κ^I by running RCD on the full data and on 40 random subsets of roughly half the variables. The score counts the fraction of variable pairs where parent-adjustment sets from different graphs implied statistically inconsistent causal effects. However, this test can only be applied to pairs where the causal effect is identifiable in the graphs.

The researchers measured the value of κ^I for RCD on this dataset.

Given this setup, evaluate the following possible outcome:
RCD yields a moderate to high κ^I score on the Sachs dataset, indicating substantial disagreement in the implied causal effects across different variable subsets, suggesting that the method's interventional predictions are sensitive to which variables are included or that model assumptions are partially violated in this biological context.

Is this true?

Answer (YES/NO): NO